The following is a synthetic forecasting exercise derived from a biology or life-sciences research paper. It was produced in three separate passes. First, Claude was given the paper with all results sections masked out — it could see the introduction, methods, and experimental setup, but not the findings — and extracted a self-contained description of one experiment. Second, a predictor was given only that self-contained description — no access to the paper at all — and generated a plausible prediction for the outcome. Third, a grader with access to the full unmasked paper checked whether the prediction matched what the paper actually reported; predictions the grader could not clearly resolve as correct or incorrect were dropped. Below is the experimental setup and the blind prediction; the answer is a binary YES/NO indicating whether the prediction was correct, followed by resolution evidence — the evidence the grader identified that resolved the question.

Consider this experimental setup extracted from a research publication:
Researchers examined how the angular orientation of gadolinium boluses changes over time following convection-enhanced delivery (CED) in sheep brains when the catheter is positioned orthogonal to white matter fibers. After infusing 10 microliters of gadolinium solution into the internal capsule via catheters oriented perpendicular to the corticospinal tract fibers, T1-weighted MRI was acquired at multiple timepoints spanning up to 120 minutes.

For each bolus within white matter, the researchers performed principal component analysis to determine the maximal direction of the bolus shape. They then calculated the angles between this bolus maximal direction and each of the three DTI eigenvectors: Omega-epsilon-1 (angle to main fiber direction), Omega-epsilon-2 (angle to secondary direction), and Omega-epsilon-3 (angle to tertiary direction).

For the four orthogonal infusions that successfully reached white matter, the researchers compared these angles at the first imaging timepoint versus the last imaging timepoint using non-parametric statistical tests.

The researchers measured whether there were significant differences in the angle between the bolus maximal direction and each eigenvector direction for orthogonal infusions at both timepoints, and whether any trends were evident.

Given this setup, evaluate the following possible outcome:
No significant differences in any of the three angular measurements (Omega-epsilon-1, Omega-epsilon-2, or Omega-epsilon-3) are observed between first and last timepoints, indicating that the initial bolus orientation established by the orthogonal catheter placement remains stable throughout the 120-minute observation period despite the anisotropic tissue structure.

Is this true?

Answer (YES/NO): NO